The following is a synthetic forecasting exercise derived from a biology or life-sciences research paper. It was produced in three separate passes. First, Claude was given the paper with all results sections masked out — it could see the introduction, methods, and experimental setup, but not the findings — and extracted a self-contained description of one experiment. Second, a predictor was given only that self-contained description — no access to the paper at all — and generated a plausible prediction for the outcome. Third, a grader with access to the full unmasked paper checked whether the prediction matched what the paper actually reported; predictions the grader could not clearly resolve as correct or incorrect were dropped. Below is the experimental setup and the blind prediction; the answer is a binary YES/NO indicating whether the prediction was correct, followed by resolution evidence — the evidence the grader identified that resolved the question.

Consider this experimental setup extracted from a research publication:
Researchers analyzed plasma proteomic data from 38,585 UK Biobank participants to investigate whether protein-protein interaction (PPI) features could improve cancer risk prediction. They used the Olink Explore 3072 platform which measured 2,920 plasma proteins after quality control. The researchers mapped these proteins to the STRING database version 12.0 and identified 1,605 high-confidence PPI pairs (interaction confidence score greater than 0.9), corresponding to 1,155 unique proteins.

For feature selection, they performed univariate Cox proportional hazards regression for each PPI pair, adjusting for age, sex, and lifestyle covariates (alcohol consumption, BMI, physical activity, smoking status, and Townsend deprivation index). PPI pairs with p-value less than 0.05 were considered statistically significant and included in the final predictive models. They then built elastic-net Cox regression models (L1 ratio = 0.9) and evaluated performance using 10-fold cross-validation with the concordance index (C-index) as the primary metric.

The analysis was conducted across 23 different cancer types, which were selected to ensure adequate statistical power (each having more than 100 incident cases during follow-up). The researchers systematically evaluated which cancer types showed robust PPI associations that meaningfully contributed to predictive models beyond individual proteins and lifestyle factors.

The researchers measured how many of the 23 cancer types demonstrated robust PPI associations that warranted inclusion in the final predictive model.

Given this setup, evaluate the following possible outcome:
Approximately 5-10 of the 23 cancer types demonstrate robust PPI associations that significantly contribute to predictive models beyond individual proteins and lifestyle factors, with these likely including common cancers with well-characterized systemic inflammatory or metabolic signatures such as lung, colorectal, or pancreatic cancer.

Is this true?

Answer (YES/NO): NO